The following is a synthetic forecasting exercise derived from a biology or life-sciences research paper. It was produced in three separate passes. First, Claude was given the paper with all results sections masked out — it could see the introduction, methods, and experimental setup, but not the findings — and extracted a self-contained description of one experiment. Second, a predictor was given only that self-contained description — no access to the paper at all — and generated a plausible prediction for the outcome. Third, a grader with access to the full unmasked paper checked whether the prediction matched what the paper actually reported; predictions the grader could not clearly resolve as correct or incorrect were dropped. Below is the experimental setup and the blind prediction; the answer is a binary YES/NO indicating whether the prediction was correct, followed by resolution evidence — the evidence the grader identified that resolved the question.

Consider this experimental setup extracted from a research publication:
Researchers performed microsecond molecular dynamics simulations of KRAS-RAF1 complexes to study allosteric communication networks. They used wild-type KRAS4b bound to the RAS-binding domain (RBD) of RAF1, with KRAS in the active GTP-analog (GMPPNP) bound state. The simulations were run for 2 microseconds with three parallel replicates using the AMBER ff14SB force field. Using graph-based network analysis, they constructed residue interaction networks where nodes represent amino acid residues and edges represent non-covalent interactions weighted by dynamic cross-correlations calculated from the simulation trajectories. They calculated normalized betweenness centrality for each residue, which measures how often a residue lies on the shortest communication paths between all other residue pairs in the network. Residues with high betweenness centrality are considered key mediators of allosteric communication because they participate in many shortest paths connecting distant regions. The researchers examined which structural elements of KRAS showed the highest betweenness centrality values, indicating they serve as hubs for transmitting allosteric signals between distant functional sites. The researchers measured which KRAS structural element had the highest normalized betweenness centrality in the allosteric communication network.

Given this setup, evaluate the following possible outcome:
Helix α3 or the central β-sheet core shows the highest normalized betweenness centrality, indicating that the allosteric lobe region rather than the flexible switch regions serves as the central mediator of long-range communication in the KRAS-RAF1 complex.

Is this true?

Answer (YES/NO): NO